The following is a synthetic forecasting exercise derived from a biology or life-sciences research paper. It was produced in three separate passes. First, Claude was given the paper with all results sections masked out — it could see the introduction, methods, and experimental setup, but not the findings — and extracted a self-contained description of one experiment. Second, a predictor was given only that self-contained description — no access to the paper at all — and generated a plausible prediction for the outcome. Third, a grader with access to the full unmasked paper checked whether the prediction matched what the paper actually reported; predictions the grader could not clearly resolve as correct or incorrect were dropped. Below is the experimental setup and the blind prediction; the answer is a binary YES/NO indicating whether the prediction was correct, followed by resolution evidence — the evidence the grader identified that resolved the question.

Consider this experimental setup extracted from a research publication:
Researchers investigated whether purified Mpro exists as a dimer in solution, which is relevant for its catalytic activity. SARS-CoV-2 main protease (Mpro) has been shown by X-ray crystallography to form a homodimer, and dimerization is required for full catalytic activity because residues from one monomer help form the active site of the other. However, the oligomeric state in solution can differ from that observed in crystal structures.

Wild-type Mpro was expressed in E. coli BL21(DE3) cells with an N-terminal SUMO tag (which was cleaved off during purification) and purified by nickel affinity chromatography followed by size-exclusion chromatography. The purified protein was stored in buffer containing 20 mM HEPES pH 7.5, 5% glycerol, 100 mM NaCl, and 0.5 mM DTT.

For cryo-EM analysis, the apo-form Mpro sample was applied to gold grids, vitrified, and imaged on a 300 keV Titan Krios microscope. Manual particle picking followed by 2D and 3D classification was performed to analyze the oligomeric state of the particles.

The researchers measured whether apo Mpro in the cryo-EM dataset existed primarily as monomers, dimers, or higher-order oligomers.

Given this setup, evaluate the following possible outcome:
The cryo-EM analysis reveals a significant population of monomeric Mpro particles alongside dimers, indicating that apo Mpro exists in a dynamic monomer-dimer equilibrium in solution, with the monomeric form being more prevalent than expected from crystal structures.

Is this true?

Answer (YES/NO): NO